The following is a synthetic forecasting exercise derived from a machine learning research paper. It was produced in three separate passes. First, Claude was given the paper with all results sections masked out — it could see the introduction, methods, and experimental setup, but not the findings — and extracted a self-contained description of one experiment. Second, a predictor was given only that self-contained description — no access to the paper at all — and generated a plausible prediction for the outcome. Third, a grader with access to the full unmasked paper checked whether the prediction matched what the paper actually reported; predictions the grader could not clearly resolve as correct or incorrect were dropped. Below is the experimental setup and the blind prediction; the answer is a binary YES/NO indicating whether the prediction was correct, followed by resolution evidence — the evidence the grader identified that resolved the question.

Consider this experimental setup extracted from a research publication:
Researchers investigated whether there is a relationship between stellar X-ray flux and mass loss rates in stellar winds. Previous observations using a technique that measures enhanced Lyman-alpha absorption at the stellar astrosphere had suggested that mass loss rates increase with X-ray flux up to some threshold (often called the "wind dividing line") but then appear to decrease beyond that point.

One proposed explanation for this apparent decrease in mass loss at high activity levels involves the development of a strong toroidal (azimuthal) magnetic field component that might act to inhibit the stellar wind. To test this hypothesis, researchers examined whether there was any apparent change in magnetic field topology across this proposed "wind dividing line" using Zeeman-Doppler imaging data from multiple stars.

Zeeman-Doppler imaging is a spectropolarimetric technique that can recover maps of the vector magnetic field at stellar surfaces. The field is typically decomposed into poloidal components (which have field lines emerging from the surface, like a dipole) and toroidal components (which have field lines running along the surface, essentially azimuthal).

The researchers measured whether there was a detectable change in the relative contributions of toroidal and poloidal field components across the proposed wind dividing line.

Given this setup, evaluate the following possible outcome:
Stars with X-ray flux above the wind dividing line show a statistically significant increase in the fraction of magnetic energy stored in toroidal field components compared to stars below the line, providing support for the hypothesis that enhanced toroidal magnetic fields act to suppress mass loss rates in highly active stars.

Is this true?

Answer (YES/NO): NO